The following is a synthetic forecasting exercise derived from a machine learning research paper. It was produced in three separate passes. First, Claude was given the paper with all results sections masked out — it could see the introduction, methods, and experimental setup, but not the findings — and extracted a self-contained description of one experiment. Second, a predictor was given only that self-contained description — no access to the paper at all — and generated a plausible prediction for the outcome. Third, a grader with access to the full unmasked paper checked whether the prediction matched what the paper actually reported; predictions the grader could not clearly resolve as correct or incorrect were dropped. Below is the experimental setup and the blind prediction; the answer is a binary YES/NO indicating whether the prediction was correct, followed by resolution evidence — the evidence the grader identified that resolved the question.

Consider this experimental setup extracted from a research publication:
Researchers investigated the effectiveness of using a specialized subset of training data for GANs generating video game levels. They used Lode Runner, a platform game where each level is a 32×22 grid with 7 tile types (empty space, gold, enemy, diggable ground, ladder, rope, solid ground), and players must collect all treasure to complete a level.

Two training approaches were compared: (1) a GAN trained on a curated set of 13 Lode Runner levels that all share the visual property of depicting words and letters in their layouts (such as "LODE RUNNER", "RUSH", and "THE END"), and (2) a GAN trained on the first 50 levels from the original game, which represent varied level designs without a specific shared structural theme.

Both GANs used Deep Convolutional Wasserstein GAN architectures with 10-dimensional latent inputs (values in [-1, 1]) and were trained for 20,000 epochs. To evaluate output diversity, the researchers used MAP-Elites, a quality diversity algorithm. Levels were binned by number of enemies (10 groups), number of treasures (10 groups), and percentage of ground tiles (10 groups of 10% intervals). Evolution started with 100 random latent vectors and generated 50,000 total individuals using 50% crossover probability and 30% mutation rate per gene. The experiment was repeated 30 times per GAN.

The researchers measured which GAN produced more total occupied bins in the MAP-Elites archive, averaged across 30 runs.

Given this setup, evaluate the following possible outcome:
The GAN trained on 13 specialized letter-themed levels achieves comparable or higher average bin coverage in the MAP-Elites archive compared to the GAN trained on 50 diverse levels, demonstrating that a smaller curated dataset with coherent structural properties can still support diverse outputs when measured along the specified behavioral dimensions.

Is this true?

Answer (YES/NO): YES